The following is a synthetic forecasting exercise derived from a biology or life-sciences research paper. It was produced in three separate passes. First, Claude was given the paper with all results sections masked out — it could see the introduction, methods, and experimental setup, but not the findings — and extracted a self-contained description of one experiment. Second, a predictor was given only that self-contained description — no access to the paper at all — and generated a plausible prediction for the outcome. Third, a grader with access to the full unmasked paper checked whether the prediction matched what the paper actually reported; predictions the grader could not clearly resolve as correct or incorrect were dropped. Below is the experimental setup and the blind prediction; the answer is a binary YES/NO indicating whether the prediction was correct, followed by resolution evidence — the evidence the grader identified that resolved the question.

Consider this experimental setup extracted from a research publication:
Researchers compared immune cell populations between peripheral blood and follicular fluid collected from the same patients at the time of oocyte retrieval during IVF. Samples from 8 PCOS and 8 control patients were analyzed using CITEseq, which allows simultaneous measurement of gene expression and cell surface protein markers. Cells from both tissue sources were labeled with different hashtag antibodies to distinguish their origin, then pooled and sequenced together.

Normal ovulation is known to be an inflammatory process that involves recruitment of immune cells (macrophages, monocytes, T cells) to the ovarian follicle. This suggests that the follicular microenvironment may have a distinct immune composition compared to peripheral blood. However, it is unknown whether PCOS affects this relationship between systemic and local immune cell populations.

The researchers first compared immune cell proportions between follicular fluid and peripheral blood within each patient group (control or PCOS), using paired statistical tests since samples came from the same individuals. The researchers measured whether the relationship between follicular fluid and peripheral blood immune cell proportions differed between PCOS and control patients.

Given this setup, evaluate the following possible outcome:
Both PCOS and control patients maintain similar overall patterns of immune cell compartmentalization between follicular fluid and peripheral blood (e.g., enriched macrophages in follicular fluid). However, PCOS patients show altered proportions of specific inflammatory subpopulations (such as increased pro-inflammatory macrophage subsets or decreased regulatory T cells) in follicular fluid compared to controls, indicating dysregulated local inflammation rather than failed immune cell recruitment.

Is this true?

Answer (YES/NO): NO